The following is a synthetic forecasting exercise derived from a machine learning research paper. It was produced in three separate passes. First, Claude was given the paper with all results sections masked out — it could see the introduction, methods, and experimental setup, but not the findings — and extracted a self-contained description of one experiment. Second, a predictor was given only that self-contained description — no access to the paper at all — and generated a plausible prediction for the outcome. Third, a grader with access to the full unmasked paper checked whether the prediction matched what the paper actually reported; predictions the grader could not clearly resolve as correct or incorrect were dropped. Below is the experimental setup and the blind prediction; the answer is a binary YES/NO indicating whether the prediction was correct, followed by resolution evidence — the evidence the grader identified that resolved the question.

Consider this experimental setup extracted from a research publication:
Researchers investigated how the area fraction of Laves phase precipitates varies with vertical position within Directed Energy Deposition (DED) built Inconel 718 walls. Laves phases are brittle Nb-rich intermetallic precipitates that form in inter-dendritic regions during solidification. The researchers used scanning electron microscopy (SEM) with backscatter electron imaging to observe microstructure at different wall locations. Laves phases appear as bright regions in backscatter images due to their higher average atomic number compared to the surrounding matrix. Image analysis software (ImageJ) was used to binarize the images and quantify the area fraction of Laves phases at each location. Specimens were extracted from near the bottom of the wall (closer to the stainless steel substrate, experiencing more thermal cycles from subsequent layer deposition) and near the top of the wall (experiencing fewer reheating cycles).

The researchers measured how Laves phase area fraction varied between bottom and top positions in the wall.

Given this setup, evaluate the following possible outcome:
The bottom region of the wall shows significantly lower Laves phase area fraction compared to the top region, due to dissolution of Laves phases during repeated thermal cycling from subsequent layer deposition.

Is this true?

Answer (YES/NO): NO